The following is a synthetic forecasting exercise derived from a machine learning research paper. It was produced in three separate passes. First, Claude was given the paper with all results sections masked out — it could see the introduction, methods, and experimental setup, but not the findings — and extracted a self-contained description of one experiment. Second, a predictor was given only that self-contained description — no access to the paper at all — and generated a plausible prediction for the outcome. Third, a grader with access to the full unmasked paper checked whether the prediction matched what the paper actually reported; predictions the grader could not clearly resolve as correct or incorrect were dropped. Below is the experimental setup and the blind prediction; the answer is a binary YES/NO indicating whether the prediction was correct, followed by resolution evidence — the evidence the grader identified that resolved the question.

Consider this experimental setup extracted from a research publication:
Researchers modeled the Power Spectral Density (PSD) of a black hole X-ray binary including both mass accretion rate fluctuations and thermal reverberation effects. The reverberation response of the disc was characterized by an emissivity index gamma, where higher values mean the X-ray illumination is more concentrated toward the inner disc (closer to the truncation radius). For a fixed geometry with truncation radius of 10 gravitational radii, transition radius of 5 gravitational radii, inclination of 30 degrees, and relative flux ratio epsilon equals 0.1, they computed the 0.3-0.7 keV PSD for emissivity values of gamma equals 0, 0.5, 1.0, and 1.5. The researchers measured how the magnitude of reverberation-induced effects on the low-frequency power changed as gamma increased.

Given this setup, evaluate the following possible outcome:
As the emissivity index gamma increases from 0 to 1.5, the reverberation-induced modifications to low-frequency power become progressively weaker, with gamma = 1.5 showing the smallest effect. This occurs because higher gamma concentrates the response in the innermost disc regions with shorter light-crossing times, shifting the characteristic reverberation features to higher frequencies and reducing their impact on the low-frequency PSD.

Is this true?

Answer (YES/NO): YES